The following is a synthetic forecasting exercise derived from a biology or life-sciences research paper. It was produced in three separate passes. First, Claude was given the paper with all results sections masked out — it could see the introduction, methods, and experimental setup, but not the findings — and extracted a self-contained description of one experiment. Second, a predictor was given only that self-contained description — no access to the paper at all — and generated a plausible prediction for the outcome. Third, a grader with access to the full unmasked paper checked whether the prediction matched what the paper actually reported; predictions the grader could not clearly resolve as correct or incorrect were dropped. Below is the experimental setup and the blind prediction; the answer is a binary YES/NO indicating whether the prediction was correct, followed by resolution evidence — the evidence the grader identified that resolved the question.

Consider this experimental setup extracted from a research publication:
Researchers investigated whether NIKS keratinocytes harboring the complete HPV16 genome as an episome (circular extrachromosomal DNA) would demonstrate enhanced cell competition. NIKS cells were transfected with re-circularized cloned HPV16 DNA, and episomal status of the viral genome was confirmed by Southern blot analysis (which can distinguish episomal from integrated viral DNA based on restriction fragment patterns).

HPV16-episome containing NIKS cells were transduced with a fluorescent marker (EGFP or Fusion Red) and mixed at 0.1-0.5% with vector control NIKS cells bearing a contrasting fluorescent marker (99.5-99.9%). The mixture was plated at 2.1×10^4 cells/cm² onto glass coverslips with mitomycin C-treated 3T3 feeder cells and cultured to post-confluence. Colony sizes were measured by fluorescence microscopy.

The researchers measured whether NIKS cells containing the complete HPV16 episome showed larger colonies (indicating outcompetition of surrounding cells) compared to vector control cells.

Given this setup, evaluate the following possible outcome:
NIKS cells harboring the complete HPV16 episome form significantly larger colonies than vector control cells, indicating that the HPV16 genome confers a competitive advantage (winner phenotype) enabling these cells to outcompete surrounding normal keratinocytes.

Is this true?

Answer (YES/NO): YES